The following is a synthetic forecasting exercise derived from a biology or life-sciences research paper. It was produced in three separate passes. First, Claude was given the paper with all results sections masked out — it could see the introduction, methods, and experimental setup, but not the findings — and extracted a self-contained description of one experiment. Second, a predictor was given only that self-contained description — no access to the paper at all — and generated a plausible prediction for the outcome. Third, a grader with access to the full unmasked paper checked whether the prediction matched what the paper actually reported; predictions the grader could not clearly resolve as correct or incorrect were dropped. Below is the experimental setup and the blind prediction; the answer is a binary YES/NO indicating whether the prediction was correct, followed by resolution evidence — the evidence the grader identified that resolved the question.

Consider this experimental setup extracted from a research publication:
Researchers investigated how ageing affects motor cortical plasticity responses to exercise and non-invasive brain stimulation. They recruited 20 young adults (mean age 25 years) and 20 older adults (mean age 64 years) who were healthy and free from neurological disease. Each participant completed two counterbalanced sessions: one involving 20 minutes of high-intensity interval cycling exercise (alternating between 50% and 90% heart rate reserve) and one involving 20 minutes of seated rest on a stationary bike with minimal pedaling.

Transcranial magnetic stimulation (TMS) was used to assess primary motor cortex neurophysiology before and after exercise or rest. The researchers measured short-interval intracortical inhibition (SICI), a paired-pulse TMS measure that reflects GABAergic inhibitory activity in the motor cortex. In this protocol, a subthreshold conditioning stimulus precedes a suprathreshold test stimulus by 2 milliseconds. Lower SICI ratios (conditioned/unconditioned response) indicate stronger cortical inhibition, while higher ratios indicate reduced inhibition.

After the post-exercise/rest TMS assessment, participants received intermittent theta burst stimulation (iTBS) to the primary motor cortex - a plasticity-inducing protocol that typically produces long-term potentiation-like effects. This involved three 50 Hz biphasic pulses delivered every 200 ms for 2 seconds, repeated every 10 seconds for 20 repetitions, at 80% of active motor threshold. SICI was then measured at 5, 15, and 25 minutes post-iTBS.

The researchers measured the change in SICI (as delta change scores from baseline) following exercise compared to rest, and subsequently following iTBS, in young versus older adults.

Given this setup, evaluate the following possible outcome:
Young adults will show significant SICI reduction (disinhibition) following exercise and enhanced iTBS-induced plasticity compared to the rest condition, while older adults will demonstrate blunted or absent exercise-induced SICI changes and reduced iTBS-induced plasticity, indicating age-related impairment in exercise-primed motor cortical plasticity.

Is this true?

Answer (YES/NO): NO